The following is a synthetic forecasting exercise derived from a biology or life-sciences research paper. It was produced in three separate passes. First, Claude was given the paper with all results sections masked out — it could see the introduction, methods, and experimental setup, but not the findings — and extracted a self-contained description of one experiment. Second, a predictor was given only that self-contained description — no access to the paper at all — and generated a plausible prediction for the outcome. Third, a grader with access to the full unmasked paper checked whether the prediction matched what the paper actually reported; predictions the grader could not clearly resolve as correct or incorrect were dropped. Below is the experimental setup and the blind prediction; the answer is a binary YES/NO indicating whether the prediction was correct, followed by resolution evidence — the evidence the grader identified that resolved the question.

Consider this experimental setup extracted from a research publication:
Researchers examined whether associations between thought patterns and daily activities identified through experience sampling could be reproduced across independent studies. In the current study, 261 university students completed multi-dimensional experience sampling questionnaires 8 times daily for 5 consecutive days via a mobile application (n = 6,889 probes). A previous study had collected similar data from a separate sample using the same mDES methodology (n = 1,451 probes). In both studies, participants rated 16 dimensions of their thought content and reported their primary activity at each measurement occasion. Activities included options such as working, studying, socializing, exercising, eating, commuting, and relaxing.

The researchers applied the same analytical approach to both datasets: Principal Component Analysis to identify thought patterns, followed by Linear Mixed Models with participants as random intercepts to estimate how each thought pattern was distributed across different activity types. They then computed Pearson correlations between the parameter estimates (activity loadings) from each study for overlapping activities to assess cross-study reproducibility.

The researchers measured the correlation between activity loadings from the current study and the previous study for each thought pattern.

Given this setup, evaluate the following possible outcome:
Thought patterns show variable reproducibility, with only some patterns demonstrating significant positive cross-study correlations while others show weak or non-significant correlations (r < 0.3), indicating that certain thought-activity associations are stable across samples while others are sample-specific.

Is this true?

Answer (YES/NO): NO